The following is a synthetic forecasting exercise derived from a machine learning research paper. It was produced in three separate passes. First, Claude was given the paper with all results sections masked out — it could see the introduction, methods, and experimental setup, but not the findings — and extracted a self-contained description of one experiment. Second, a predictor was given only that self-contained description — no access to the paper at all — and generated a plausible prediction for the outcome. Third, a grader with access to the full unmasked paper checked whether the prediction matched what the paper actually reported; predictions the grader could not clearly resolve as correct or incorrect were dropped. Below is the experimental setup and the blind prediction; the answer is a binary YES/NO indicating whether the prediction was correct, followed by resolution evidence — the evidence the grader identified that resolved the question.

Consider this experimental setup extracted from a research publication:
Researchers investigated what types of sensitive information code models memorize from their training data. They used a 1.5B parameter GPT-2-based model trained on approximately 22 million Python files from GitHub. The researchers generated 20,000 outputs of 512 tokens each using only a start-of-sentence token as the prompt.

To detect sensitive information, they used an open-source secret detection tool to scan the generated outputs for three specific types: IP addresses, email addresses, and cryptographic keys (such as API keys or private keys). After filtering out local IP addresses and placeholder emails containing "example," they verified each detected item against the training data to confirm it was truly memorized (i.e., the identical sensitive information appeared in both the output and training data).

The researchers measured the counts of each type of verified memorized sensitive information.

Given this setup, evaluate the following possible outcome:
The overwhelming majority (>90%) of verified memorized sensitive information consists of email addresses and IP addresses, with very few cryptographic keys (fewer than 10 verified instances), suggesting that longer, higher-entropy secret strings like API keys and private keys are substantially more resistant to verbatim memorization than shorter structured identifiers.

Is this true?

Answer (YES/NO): NO